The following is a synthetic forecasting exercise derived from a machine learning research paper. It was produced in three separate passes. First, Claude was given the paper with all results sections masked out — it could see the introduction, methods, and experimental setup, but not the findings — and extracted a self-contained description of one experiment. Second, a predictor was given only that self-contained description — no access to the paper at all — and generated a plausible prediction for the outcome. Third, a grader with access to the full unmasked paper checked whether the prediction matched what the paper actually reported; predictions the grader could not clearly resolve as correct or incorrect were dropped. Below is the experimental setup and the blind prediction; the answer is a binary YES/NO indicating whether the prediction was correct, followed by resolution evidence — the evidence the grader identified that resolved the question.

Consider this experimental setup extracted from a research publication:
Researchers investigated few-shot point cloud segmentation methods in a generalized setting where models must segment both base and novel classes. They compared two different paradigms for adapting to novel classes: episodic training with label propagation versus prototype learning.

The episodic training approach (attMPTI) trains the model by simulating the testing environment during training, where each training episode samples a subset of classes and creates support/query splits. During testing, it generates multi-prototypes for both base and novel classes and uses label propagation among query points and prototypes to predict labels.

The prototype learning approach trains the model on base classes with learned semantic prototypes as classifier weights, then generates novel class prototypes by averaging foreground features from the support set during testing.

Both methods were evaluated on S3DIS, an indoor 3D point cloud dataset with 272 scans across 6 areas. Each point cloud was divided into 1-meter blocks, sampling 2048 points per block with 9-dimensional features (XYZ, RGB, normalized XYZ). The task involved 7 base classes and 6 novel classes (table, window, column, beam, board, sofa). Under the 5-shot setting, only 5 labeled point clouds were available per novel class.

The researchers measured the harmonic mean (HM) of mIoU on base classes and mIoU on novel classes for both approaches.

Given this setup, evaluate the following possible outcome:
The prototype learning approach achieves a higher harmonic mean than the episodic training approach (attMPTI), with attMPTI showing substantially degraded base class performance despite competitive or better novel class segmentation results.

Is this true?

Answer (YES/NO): NO